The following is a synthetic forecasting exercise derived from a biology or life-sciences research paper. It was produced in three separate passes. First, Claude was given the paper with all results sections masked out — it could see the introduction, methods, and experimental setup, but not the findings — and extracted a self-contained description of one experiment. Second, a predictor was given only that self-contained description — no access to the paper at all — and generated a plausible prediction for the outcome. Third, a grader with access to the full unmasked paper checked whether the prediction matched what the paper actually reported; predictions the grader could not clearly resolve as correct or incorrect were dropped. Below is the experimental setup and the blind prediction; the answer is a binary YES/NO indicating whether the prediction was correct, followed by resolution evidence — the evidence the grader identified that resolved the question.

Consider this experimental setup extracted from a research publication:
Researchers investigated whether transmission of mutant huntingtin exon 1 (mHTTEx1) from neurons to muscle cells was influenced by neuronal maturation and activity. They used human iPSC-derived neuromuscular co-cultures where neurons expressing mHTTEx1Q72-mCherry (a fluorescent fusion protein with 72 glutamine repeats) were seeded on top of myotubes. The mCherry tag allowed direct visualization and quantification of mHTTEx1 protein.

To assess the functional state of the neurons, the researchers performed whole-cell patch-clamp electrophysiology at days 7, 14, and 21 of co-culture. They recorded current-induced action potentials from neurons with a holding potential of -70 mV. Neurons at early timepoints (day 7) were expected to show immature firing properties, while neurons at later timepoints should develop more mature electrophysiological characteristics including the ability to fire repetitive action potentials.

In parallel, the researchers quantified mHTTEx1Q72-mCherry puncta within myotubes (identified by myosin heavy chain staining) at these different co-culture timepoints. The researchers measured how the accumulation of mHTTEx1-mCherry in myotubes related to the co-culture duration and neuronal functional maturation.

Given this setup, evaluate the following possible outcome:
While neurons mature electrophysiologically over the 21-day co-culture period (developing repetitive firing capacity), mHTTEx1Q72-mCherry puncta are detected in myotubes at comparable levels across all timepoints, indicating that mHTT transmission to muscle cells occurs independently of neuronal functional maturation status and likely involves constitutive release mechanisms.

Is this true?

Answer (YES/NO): NO